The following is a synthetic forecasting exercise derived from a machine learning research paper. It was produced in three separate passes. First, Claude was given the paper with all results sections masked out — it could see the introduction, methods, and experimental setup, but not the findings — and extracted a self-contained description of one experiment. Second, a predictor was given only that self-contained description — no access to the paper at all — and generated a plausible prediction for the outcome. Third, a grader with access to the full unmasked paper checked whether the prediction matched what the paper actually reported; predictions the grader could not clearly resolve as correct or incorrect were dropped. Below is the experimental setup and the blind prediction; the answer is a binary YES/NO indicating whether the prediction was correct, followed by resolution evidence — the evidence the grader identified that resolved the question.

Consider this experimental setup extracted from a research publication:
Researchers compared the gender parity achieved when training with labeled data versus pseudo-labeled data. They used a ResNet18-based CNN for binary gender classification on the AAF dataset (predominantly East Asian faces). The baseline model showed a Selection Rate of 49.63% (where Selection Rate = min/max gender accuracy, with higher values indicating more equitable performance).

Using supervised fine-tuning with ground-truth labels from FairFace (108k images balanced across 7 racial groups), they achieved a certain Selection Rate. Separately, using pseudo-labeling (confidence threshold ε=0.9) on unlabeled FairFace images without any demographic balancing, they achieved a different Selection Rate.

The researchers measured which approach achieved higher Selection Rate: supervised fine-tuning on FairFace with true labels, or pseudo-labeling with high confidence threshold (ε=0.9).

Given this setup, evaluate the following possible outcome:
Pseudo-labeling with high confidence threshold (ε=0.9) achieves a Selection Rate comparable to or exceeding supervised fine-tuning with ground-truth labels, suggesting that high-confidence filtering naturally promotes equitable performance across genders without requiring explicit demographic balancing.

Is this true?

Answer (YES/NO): NO